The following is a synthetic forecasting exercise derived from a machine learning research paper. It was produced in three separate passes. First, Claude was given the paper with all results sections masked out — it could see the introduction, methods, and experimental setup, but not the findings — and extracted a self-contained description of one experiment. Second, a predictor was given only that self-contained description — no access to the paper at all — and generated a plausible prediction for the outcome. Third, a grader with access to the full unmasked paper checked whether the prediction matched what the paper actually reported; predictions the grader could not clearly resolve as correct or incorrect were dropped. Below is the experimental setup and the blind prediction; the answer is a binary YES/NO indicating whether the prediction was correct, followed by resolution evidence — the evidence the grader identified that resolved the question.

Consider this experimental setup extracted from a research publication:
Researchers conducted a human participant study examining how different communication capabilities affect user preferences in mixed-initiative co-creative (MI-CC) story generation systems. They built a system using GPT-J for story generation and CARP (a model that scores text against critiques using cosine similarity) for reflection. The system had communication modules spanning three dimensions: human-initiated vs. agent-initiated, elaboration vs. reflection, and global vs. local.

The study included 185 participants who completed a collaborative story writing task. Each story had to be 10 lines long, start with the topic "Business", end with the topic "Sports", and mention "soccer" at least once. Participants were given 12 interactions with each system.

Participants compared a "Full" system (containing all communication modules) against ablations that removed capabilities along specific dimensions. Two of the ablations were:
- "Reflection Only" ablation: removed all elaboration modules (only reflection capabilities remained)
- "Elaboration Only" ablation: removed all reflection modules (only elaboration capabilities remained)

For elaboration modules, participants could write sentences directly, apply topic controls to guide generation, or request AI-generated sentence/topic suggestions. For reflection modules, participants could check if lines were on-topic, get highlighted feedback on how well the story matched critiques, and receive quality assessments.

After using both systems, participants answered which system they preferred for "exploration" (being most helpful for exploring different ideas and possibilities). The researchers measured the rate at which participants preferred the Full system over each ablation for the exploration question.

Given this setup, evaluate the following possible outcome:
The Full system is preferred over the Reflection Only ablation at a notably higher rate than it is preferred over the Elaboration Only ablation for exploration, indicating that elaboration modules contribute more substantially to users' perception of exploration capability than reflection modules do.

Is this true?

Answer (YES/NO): YES